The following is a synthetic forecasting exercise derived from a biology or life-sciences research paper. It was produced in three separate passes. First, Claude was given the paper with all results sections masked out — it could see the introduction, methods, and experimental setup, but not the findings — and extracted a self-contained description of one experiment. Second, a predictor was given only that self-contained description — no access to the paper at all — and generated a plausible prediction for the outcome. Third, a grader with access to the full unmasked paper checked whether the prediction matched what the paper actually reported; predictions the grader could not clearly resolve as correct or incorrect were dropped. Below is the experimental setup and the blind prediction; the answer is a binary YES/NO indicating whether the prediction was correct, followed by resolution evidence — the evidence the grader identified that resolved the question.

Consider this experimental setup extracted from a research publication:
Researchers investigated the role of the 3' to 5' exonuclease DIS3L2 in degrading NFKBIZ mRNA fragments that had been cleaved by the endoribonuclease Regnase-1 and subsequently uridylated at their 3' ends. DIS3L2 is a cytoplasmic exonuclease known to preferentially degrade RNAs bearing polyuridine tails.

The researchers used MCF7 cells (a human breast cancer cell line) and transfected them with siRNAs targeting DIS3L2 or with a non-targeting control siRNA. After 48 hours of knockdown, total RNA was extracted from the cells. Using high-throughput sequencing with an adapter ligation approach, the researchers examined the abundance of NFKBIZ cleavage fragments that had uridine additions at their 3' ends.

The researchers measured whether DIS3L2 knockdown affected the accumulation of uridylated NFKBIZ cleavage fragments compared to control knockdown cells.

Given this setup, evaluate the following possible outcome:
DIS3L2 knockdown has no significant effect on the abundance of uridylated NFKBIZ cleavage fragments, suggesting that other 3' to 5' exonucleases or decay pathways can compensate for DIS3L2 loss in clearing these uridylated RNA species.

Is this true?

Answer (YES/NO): NO